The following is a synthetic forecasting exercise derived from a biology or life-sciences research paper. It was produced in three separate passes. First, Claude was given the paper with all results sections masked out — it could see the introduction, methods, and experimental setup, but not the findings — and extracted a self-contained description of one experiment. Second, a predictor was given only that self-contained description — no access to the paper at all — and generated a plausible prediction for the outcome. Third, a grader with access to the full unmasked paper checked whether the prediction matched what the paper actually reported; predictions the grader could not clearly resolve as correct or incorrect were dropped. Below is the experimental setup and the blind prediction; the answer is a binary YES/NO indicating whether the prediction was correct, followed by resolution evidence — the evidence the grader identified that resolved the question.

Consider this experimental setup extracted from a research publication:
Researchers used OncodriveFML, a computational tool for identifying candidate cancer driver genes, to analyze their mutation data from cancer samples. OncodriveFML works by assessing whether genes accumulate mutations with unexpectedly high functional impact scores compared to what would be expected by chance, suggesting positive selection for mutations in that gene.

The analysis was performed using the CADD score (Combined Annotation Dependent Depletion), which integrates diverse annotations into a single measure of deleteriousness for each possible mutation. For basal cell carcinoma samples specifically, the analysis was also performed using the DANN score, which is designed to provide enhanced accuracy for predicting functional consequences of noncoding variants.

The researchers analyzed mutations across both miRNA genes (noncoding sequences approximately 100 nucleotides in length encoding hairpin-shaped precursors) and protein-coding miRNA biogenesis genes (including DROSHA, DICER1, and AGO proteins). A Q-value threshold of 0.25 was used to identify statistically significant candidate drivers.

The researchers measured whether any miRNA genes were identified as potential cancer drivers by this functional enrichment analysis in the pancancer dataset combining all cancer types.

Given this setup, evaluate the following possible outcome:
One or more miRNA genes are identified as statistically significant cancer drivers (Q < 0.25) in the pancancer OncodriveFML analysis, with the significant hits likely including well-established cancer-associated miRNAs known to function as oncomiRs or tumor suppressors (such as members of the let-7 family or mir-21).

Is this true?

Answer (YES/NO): NO